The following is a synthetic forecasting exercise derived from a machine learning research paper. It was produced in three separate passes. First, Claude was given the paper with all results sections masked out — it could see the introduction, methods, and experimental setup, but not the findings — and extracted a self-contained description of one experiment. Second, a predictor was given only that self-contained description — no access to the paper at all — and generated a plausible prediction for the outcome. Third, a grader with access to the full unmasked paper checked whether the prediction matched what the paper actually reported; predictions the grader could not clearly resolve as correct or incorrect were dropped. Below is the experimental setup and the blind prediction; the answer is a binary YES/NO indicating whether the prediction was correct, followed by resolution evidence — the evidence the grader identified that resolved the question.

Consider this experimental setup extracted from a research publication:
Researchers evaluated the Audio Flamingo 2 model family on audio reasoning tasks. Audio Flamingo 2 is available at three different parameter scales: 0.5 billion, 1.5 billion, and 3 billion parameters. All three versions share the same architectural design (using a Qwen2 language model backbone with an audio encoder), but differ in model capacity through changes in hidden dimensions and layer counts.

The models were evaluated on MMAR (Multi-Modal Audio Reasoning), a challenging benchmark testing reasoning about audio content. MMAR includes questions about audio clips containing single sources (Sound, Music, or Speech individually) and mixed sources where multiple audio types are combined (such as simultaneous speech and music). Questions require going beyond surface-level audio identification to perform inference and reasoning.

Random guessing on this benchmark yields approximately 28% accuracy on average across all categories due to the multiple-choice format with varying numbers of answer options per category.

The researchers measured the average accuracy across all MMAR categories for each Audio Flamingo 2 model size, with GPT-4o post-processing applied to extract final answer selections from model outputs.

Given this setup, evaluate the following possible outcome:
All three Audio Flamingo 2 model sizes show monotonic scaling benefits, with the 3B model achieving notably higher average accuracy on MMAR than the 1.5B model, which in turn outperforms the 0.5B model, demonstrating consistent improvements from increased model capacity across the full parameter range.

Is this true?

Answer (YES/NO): YES